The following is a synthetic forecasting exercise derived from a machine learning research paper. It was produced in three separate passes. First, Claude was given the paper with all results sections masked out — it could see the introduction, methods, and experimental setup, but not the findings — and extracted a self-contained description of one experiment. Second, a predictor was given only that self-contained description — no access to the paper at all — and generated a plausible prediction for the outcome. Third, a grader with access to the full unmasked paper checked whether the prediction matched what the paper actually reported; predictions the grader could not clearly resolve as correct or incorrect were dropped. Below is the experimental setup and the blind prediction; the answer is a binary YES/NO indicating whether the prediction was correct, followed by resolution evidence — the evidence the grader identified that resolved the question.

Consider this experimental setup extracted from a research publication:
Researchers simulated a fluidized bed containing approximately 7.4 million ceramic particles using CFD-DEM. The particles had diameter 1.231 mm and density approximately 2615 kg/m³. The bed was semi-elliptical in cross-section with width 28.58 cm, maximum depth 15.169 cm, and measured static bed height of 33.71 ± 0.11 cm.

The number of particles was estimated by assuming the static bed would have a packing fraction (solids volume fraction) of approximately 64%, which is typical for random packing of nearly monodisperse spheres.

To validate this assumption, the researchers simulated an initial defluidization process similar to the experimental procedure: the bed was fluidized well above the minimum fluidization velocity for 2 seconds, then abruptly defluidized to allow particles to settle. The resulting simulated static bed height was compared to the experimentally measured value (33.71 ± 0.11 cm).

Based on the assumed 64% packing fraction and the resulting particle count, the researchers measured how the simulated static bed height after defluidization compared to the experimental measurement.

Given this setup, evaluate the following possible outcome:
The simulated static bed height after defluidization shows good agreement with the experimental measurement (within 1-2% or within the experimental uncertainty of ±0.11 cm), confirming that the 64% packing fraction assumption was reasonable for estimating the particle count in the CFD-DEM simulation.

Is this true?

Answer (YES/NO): NO